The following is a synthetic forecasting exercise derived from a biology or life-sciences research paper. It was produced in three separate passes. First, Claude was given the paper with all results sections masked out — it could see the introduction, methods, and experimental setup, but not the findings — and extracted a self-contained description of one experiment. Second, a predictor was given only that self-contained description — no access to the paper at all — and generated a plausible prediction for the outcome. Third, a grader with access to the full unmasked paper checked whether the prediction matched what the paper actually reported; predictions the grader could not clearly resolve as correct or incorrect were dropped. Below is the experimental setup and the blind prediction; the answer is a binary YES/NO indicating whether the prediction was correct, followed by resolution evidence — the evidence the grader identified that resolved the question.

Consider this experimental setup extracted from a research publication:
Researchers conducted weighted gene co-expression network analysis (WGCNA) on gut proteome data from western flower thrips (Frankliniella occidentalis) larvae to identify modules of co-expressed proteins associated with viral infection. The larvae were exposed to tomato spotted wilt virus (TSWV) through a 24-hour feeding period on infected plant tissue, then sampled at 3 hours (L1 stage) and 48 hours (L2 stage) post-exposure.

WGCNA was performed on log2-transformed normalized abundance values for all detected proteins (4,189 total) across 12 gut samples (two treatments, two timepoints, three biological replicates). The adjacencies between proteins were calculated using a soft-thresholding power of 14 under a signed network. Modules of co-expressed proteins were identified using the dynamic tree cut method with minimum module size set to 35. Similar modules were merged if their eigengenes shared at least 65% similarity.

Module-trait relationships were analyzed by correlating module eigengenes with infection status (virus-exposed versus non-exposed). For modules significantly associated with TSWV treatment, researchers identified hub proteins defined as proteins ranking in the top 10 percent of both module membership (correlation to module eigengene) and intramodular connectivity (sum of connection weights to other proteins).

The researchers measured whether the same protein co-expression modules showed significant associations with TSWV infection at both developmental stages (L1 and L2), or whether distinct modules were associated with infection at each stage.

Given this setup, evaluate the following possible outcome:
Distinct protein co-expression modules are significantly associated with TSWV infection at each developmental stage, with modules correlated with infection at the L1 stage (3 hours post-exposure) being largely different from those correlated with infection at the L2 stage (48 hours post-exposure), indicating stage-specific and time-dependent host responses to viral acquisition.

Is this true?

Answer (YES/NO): NO